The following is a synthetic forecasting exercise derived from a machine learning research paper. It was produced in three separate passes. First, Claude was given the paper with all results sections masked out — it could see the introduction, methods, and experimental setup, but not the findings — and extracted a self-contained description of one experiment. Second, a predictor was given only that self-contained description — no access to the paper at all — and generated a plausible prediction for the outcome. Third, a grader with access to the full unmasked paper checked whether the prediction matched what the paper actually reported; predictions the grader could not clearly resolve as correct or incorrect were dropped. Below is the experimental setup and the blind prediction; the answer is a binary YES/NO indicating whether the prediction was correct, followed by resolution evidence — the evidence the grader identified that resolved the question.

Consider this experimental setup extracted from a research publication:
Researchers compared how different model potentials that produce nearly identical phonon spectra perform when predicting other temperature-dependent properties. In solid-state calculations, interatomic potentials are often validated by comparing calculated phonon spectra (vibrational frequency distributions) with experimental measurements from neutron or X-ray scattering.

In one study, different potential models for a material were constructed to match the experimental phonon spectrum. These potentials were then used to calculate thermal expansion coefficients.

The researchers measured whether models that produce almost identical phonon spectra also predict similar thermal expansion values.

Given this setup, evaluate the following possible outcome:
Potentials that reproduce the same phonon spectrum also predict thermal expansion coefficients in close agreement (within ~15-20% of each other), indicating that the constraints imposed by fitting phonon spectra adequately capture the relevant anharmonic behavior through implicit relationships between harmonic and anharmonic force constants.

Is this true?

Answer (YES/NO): NO